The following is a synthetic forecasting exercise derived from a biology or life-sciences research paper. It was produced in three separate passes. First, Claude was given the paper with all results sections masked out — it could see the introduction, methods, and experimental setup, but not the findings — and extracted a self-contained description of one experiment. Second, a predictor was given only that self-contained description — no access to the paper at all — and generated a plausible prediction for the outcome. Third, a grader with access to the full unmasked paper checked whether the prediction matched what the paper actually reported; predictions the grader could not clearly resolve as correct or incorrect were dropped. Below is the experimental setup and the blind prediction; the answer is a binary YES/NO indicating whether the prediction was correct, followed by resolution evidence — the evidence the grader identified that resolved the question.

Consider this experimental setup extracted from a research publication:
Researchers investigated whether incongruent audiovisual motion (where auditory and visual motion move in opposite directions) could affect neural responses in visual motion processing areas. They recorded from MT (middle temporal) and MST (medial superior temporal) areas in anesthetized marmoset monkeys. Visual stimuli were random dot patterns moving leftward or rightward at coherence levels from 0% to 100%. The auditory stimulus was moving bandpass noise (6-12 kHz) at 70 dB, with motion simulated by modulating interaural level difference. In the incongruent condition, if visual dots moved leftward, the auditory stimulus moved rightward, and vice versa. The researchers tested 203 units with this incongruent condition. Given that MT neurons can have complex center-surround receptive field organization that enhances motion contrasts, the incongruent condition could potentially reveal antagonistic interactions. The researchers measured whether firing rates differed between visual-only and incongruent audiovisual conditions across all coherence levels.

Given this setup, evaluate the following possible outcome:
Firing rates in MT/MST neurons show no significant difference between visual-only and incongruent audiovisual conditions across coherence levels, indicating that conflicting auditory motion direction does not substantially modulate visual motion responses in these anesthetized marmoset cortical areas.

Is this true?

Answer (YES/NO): YES